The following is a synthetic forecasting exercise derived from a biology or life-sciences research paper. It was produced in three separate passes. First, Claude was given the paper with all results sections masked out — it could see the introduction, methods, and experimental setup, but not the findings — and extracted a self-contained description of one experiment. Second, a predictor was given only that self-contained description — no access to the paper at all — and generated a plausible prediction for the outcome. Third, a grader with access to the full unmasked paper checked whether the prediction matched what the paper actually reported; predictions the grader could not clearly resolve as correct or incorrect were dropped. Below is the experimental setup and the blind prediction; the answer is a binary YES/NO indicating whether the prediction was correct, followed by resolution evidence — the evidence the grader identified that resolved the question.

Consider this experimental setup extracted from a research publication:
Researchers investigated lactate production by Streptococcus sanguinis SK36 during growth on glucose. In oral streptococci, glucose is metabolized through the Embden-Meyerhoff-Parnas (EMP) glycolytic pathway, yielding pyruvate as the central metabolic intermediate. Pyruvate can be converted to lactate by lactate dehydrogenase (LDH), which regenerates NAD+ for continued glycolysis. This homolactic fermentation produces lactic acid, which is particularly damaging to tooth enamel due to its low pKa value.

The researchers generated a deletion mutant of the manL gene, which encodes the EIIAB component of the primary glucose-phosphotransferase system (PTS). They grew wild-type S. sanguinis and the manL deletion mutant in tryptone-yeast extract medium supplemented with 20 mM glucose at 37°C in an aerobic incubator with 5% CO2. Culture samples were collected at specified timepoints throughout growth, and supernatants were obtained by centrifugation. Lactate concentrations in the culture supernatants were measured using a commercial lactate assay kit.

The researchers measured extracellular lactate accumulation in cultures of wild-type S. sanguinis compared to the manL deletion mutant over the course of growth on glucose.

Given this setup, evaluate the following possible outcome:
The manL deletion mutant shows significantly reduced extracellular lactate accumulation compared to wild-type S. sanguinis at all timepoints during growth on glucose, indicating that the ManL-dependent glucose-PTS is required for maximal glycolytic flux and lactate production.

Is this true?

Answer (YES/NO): NO